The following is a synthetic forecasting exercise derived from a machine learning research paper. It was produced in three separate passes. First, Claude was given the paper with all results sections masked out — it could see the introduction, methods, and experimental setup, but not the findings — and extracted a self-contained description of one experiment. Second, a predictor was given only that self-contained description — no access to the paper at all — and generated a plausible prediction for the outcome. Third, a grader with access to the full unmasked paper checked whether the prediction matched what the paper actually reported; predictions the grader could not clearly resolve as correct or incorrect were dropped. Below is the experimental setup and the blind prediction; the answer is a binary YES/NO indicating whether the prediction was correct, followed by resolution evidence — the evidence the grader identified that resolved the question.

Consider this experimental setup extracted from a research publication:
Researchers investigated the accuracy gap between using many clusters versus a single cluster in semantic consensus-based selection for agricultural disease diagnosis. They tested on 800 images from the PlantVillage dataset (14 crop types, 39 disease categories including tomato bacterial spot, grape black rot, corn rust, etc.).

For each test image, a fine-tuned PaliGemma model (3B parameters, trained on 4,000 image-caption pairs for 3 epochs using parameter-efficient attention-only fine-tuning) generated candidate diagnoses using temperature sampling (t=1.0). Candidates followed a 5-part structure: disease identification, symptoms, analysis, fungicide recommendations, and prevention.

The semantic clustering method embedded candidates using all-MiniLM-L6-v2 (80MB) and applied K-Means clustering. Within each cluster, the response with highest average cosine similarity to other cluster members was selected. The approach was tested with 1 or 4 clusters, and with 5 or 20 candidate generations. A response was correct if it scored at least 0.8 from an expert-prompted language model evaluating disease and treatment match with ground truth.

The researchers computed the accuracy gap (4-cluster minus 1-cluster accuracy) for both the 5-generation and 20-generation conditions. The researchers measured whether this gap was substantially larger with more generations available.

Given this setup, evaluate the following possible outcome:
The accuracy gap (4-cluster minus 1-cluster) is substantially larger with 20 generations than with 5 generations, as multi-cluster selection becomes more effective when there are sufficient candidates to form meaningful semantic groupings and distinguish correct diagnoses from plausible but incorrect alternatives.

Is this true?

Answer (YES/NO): NO